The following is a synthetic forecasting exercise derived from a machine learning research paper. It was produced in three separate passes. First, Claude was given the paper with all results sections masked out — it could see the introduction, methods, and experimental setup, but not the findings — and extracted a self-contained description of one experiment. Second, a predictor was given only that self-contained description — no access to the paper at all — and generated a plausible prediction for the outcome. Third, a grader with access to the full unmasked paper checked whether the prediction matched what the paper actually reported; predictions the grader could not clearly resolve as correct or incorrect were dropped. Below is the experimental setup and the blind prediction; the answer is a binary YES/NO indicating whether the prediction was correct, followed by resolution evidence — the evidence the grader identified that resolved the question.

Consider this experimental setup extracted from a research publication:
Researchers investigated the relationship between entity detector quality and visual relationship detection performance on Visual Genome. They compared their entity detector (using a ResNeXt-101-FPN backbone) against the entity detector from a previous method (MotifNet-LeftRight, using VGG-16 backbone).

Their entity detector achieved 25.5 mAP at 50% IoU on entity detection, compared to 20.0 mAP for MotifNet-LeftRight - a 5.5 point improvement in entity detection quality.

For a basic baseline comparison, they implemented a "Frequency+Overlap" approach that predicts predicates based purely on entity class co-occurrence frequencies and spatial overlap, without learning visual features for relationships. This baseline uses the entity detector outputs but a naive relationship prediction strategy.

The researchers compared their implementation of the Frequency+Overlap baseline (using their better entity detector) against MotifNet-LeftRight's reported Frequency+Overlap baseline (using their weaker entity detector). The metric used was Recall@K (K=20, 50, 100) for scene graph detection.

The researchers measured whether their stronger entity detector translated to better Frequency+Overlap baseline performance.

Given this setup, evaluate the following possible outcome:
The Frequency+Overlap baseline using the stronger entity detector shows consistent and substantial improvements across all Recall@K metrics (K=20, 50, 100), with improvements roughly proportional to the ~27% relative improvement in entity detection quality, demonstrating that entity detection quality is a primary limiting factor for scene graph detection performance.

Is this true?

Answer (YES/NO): NO